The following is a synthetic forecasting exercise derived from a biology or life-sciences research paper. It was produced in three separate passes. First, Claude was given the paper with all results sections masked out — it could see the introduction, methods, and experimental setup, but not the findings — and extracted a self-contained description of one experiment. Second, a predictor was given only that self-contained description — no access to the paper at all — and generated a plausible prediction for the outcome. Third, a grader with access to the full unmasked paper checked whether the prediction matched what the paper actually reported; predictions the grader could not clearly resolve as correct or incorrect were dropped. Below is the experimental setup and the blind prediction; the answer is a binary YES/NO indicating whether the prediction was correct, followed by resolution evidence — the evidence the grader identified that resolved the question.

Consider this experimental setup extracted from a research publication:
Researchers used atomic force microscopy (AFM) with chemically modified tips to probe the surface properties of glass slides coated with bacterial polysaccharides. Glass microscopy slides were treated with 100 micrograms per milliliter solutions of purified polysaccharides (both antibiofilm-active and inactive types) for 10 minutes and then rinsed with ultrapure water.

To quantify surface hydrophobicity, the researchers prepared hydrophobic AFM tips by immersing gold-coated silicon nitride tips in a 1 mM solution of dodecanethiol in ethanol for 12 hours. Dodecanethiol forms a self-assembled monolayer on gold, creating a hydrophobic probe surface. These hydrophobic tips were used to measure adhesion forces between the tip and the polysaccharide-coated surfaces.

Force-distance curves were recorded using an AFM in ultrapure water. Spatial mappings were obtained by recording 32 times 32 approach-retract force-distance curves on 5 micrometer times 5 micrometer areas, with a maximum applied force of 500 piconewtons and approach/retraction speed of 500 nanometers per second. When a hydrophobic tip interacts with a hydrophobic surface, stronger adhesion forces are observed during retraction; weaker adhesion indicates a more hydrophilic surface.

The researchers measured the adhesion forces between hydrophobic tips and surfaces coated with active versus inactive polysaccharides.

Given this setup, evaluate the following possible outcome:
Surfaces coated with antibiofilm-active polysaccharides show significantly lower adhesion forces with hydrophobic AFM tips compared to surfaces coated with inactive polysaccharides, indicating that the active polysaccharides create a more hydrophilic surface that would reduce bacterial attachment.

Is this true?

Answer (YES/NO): NO